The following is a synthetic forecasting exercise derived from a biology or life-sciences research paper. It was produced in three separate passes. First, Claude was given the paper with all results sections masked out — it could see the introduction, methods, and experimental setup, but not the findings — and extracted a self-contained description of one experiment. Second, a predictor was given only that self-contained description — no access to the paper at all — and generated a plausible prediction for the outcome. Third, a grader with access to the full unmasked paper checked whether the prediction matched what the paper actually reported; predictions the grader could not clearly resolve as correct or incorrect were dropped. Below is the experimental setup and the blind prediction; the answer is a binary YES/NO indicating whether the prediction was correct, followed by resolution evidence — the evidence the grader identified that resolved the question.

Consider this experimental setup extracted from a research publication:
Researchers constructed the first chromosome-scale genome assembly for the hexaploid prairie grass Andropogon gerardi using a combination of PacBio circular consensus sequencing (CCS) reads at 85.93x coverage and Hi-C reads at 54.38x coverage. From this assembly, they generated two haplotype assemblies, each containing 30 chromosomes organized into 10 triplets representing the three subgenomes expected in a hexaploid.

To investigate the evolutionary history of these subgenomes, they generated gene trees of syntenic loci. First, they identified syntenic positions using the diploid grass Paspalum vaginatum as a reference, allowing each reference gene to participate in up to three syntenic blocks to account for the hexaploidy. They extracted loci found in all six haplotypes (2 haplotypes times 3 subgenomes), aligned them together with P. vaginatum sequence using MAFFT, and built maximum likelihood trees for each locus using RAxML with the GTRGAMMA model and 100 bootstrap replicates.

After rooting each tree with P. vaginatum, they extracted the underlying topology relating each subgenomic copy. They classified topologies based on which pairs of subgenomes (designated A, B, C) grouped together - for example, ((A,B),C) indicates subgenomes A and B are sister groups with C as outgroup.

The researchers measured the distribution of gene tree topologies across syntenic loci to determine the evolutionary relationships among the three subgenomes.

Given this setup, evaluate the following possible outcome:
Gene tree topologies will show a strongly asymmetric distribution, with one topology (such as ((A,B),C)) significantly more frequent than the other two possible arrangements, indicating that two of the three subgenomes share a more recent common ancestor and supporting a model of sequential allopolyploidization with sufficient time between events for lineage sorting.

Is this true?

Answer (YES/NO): NO